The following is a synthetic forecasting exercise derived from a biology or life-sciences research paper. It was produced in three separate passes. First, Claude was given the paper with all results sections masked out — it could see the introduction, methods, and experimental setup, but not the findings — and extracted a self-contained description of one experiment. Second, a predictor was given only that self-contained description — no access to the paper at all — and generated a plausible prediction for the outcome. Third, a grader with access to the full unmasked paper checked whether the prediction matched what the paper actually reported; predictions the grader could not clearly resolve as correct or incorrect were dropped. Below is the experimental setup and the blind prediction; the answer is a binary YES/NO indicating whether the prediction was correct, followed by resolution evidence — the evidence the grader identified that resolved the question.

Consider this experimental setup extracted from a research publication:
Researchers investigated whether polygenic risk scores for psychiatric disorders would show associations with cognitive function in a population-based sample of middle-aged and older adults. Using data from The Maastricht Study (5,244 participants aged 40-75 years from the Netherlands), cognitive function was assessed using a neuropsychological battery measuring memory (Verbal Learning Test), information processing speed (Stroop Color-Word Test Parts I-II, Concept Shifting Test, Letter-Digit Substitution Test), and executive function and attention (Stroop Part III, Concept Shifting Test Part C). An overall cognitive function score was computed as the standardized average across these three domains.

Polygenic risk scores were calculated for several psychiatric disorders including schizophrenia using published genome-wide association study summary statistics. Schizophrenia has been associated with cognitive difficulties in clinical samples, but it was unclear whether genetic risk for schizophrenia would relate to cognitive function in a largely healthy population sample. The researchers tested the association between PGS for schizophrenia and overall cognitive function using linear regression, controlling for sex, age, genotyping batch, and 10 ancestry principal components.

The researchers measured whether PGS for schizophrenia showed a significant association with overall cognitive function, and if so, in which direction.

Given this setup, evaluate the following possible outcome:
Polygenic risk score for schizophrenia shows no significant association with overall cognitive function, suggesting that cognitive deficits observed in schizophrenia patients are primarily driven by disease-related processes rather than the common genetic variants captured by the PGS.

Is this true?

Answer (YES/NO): NO